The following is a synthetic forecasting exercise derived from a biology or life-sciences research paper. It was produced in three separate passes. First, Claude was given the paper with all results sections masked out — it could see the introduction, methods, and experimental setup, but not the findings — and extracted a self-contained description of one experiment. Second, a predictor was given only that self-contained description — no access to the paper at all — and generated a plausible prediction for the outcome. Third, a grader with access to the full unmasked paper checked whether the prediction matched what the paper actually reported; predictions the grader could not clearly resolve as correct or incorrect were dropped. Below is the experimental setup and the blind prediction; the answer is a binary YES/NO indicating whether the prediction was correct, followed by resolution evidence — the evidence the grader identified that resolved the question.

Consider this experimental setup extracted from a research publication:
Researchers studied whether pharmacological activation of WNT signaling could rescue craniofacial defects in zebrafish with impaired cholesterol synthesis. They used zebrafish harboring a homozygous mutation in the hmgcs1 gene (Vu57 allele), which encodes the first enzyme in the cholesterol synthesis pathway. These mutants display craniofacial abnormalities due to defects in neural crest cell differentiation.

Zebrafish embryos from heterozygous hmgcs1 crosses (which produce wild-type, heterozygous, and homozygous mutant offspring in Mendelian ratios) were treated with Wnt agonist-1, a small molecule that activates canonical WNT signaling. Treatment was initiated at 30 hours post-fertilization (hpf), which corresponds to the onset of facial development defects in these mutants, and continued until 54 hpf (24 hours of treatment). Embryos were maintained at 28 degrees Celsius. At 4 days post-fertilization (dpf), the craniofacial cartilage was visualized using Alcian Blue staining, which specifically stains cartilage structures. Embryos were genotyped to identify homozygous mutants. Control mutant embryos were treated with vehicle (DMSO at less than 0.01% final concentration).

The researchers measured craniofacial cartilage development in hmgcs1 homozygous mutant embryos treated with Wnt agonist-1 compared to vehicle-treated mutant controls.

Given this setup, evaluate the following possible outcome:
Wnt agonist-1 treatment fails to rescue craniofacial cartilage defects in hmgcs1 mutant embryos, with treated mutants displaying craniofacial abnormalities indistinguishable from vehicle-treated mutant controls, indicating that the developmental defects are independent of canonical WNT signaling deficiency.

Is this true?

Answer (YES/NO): NO